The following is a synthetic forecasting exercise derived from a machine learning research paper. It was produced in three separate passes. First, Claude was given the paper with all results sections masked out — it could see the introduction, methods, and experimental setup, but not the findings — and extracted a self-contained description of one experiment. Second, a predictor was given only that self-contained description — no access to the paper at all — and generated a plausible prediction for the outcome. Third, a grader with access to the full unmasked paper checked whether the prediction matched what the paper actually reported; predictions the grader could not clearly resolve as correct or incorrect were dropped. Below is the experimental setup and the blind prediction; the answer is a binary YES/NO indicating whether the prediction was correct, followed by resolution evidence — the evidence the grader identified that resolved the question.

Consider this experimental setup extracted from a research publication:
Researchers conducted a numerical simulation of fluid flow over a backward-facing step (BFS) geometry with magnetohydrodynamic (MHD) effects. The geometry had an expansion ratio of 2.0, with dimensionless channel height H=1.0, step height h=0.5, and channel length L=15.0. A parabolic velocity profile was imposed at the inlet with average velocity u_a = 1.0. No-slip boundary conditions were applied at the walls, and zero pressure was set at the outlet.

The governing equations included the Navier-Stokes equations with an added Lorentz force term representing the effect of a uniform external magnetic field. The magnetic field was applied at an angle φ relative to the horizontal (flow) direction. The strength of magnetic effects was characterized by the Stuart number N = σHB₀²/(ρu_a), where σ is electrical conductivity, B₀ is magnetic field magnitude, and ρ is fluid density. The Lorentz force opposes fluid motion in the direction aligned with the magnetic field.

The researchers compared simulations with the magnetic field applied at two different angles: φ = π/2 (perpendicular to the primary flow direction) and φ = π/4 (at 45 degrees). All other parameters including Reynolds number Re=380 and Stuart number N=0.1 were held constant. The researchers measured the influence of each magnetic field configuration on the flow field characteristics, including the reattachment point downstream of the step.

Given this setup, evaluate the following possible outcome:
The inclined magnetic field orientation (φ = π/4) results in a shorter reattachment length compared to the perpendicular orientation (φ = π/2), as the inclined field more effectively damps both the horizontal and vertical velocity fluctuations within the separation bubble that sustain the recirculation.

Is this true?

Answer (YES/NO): NO